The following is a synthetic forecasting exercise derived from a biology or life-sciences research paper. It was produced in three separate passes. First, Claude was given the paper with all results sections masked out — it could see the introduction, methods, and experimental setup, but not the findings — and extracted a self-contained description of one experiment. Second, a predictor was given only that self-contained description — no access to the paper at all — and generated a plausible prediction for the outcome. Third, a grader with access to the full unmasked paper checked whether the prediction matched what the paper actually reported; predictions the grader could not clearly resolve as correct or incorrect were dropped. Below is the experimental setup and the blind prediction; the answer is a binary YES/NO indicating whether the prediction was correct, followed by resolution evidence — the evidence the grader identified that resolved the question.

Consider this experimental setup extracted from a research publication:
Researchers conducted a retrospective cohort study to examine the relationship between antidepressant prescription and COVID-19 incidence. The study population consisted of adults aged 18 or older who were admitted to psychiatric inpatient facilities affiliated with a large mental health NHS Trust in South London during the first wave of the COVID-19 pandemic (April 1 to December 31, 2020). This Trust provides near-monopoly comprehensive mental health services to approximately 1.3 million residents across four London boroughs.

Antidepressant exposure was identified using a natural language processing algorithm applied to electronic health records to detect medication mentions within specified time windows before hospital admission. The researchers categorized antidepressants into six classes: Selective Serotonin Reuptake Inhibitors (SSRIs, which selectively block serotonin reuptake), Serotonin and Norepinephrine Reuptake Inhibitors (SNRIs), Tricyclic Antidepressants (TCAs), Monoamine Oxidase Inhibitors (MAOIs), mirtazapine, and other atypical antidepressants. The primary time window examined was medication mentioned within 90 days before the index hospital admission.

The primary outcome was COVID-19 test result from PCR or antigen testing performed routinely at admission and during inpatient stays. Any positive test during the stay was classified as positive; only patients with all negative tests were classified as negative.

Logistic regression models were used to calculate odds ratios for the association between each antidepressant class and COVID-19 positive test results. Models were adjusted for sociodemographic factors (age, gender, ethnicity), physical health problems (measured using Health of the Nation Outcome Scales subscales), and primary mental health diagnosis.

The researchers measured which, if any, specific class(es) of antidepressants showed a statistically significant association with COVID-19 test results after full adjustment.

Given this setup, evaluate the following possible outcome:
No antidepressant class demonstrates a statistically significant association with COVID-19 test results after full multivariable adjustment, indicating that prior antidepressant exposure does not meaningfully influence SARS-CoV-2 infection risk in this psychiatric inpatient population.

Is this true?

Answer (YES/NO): NO